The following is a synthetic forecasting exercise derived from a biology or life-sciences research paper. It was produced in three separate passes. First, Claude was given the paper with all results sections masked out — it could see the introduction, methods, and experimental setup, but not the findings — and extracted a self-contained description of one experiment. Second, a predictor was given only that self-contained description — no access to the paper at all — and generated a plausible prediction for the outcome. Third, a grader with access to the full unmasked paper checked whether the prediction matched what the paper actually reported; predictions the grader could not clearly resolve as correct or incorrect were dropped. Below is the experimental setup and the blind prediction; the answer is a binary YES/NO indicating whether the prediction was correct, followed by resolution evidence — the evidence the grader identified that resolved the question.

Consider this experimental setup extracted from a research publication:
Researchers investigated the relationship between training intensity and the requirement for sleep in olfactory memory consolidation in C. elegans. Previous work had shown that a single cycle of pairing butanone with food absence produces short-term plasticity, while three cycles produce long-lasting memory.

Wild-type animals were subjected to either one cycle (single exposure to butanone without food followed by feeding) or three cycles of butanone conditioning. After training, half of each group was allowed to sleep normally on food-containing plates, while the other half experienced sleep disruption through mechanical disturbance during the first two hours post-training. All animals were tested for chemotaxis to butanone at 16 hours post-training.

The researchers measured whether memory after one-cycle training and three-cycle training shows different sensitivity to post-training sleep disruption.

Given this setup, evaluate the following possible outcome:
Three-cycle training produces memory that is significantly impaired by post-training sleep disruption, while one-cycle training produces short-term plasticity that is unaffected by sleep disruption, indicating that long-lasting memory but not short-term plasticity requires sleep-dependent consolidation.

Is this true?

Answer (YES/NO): NO